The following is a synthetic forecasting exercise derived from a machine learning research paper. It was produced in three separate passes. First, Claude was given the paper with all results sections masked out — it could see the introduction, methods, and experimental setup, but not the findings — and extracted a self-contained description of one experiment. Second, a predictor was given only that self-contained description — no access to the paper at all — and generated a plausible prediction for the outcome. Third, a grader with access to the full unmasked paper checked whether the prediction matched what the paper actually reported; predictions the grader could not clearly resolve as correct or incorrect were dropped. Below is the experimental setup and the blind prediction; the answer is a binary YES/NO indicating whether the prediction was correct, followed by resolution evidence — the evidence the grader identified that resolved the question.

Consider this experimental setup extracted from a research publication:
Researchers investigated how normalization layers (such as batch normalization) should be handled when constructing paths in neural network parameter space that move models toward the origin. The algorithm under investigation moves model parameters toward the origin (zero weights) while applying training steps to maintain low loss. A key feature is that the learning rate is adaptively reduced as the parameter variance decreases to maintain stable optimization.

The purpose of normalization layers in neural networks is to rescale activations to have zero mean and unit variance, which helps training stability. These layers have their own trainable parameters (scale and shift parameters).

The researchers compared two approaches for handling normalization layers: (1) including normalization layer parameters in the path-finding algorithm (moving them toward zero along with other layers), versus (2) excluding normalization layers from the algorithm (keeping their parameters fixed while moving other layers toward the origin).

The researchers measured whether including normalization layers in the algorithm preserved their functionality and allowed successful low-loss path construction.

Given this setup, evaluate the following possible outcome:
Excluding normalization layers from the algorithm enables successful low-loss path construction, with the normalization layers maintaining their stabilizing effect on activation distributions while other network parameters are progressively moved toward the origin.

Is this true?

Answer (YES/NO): YES